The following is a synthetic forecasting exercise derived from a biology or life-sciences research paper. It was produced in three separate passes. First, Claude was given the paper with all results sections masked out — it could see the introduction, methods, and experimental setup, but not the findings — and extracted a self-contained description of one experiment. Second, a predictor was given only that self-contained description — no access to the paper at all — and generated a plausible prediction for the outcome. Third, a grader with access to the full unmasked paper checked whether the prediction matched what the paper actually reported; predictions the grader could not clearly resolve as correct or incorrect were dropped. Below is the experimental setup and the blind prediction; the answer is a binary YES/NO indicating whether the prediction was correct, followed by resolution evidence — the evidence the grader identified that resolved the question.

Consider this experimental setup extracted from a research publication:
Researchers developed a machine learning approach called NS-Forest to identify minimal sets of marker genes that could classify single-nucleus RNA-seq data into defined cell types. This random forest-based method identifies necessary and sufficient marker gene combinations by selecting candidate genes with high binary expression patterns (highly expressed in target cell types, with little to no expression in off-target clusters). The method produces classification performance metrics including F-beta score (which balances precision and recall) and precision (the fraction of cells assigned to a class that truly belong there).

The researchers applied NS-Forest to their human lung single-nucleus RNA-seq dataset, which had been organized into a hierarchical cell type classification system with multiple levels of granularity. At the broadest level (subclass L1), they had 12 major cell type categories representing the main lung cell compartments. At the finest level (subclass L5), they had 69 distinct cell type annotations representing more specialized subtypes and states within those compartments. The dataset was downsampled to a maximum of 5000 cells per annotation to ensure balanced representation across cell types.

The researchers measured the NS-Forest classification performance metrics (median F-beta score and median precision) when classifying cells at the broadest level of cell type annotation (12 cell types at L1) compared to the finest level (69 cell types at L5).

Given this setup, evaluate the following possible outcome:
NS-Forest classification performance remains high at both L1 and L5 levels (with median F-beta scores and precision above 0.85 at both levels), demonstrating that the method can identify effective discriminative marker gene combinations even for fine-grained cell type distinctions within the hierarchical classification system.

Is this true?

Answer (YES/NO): NO